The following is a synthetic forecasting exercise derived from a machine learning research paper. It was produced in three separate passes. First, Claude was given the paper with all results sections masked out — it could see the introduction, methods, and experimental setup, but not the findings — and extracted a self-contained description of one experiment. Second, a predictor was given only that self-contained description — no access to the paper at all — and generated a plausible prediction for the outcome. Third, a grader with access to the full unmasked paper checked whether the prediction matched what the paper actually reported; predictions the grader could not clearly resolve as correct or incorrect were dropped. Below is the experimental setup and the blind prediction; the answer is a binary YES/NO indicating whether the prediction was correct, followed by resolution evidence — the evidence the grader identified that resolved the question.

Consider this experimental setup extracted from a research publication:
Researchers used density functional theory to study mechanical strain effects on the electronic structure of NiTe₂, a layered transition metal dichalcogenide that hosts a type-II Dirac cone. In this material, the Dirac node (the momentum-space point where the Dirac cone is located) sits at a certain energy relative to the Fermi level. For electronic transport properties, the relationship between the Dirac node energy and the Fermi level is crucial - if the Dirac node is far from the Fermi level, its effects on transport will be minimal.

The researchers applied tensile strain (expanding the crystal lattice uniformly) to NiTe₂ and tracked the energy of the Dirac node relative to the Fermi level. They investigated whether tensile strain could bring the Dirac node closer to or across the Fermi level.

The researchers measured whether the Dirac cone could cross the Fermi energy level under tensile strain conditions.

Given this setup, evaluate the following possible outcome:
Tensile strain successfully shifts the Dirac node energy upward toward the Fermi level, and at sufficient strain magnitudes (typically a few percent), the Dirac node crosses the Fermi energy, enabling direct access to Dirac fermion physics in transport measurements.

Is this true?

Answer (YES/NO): NO